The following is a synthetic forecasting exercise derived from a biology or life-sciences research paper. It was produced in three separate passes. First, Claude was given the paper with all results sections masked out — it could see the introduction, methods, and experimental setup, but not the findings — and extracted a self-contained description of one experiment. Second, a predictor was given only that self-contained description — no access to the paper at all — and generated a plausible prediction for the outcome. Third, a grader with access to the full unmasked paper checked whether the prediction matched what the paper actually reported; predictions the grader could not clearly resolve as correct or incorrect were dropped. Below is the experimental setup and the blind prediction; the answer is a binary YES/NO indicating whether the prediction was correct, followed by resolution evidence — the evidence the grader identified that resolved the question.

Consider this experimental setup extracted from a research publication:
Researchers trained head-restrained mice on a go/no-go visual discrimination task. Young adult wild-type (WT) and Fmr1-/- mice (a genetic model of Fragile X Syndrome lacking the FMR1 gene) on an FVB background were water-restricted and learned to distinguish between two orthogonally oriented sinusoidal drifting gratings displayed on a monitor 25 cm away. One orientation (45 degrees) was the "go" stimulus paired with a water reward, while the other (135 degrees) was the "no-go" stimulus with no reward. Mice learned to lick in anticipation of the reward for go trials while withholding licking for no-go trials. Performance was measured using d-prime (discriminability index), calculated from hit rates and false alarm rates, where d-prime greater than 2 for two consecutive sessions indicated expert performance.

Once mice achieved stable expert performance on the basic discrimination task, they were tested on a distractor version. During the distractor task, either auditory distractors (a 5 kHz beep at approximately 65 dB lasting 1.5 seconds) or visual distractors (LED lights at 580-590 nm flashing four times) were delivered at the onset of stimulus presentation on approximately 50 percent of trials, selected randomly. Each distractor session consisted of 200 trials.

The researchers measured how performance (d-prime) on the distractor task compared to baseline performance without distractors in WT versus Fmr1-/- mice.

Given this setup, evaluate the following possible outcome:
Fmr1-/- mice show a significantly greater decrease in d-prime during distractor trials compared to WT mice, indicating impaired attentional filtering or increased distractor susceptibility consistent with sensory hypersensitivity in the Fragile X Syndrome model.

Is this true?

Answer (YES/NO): YES